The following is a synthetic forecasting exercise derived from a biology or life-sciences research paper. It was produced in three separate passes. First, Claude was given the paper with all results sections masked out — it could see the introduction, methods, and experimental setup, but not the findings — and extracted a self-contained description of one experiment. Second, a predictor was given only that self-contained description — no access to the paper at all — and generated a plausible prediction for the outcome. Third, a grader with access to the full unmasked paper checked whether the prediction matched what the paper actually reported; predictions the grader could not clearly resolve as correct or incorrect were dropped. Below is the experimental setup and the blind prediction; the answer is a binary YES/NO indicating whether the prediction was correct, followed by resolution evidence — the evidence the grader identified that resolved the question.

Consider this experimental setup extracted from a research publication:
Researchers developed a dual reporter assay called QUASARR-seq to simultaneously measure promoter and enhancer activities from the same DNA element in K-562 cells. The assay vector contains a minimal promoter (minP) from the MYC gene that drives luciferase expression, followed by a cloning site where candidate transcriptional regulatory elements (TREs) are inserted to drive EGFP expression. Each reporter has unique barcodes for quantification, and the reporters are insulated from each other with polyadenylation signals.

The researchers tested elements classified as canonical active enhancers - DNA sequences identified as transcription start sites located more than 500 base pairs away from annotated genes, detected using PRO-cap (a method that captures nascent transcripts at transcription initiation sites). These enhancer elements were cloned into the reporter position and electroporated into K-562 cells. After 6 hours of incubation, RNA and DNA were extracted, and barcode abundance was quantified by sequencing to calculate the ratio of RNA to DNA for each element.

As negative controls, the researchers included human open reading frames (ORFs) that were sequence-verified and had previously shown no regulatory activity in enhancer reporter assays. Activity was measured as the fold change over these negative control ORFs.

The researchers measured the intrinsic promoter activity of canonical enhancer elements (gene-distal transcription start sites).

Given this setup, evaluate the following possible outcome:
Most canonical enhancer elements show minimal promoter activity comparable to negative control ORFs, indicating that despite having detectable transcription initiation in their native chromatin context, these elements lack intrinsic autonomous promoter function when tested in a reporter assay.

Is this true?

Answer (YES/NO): NO